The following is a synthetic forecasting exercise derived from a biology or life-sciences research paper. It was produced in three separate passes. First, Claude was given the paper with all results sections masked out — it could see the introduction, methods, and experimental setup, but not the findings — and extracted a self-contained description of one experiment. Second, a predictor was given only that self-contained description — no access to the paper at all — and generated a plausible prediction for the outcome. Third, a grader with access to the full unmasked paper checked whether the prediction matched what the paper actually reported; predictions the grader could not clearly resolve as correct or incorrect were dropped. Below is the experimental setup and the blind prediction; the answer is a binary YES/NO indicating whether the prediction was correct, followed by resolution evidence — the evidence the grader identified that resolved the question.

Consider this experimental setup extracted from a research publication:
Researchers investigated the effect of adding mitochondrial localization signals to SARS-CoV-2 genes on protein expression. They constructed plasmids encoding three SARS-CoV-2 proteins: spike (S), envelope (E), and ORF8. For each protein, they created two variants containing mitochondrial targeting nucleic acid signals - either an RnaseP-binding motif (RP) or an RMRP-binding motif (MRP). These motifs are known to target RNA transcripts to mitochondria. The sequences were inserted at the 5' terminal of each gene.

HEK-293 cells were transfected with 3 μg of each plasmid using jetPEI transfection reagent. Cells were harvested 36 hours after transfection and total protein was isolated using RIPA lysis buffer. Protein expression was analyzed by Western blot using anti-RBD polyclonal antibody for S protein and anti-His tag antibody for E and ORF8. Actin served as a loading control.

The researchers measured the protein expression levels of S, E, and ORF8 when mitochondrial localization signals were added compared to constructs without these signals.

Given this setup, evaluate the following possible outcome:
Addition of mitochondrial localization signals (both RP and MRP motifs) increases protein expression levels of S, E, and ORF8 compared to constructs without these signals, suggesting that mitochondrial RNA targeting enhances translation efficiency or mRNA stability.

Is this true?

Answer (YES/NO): NO